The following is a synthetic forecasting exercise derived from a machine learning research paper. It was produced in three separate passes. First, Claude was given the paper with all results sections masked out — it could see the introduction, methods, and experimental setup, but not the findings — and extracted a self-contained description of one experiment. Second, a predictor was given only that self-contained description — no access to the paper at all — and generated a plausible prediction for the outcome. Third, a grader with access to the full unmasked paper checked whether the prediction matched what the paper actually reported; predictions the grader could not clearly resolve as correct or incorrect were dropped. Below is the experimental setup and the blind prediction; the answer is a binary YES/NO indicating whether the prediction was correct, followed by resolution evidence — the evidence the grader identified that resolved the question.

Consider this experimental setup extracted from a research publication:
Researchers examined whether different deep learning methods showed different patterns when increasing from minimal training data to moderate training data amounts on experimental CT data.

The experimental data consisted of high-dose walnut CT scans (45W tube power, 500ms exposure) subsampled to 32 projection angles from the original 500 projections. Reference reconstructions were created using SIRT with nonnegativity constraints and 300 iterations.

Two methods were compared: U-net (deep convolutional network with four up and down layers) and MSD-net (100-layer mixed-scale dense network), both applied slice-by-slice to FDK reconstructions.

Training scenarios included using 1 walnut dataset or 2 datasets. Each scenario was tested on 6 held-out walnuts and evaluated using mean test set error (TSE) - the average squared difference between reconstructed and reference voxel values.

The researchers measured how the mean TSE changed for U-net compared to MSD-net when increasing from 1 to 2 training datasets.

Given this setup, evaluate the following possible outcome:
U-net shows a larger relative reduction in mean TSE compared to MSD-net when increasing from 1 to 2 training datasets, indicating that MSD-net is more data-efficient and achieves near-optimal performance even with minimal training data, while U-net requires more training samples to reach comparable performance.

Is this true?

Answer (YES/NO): NO